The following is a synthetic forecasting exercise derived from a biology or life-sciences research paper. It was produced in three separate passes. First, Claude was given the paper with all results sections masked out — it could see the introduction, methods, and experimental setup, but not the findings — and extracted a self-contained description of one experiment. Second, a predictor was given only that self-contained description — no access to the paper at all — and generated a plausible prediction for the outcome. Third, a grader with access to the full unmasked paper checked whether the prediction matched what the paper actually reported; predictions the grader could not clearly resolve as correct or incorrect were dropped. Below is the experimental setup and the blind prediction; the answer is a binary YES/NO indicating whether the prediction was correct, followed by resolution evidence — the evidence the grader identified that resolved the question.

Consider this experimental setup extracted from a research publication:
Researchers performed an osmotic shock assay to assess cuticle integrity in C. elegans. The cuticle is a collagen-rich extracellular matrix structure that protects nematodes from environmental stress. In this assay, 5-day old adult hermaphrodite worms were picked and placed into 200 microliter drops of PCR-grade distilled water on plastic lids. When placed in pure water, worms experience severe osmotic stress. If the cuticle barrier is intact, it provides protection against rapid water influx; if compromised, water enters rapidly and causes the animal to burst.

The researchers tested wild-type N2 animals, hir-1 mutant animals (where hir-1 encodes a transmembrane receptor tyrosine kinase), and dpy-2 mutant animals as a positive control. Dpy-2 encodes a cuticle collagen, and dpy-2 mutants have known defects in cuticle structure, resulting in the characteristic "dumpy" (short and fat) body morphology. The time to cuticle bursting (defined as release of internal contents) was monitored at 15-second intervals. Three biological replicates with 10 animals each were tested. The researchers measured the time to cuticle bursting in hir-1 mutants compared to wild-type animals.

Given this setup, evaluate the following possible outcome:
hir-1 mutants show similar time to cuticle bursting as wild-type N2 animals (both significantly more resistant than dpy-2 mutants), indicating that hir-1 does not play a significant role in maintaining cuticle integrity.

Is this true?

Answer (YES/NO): NO